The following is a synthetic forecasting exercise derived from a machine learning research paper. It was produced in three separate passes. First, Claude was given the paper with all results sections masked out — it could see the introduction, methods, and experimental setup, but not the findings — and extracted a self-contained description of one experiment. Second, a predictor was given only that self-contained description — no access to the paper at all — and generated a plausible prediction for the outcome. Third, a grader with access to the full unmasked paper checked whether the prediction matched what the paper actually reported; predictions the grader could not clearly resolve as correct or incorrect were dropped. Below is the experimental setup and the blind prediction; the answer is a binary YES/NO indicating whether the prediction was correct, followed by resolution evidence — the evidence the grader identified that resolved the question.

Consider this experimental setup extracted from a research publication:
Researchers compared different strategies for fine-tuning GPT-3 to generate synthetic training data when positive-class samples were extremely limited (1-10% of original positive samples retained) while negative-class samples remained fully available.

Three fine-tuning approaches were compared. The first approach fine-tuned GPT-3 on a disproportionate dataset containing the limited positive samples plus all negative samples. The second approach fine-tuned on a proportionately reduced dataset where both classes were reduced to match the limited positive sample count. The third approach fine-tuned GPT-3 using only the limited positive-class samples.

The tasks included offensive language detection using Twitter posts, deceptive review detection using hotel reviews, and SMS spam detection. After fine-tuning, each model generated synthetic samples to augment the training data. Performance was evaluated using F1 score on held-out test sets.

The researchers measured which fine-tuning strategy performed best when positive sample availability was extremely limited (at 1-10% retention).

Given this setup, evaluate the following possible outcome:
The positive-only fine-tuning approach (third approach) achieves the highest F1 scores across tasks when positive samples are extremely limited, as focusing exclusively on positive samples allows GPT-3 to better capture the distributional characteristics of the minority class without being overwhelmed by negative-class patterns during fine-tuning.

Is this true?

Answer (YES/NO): NO